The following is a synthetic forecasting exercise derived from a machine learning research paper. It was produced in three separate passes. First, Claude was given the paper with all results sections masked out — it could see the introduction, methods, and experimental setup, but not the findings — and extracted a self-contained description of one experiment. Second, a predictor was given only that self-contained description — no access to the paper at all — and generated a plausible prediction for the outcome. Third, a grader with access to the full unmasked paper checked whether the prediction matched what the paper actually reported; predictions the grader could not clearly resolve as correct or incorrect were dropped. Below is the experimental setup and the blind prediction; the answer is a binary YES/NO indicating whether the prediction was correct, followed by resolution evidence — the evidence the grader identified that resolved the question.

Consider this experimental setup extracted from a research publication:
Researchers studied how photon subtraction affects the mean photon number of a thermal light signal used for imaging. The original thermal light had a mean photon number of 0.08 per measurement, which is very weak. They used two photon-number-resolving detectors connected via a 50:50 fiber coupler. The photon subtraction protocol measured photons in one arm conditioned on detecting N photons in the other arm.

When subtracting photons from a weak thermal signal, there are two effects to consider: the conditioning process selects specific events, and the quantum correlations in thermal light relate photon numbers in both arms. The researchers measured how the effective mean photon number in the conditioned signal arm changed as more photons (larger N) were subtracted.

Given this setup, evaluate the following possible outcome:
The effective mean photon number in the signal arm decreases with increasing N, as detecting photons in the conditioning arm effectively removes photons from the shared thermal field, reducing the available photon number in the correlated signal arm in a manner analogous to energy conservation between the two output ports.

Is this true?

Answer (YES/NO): NO